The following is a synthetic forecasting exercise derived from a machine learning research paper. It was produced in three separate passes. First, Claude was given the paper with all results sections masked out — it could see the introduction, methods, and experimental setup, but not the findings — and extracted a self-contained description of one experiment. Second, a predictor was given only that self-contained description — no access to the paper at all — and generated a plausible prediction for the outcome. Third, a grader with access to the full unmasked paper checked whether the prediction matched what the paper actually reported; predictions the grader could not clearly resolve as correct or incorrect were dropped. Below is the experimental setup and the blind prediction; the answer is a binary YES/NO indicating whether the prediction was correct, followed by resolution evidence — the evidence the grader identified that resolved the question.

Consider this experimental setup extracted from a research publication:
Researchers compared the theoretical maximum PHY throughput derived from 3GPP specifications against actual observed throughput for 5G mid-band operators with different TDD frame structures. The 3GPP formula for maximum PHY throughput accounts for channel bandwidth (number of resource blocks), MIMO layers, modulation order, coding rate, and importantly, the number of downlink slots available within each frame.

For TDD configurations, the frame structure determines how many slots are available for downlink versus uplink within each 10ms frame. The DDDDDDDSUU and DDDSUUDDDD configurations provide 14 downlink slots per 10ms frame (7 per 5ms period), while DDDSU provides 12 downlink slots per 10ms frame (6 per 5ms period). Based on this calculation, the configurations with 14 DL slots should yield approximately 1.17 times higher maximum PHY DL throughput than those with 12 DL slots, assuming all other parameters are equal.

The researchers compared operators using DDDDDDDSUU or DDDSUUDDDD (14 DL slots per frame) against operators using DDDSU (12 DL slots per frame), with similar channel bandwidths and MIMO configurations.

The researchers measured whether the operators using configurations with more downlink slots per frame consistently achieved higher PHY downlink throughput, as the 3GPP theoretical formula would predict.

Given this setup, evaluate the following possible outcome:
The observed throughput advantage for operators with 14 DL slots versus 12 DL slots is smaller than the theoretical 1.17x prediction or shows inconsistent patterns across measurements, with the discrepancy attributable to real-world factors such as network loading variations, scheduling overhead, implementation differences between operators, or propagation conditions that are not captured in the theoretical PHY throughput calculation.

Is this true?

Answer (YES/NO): YES